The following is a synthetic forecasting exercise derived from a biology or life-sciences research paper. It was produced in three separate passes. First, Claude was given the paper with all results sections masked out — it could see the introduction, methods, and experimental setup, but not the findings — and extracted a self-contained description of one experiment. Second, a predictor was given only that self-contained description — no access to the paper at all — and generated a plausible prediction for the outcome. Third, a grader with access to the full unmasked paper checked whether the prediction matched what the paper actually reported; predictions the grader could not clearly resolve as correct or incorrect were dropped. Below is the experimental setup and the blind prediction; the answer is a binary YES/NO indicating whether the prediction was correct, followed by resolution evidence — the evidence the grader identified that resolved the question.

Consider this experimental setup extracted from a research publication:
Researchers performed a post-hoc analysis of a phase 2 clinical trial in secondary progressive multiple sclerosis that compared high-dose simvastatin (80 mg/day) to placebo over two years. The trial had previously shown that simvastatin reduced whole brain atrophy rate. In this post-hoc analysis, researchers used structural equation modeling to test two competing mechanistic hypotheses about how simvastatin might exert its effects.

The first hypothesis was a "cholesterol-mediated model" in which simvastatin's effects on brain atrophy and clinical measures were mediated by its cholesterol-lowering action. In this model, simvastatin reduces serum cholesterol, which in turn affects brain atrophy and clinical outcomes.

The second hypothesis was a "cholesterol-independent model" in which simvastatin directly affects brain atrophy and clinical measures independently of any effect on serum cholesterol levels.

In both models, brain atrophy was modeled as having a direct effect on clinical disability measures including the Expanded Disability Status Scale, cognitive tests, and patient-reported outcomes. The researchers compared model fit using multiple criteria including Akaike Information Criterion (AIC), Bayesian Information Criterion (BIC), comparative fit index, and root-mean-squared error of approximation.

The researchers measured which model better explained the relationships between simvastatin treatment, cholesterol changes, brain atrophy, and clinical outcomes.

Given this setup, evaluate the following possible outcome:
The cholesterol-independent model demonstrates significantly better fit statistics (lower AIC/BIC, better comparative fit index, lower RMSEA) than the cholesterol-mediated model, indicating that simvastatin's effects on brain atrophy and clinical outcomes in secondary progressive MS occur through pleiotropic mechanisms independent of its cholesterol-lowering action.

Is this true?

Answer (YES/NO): YES